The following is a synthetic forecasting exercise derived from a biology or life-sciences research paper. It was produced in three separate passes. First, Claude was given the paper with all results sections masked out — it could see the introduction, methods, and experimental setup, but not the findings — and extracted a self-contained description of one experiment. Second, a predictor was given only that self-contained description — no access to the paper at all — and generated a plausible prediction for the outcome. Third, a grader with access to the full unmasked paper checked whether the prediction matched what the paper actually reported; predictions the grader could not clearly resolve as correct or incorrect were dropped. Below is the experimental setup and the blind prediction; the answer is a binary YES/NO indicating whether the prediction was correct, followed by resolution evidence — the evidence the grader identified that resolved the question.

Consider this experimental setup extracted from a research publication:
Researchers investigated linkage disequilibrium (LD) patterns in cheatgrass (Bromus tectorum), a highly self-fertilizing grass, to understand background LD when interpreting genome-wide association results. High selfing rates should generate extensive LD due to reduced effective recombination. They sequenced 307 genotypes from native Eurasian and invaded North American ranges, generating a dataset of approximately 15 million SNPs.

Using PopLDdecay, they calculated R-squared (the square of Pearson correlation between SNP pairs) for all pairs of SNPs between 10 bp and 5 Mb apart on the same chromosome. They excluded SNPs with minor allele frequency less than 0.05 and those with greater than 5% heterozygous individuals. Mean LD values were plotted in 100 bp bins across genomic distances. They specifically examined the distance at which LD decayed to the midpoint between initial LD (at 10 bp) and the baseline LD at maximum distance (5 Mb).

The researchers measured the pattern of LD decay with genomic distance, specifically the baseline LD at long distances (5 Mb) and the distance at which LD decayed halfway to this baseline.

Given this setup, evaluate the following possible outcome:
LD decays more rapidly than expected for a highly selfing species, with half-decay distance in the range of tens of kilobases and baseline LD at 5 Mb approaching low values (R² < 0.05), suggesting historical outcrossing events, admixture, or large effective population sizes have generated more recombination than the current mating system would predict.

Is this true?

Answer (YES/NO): NO